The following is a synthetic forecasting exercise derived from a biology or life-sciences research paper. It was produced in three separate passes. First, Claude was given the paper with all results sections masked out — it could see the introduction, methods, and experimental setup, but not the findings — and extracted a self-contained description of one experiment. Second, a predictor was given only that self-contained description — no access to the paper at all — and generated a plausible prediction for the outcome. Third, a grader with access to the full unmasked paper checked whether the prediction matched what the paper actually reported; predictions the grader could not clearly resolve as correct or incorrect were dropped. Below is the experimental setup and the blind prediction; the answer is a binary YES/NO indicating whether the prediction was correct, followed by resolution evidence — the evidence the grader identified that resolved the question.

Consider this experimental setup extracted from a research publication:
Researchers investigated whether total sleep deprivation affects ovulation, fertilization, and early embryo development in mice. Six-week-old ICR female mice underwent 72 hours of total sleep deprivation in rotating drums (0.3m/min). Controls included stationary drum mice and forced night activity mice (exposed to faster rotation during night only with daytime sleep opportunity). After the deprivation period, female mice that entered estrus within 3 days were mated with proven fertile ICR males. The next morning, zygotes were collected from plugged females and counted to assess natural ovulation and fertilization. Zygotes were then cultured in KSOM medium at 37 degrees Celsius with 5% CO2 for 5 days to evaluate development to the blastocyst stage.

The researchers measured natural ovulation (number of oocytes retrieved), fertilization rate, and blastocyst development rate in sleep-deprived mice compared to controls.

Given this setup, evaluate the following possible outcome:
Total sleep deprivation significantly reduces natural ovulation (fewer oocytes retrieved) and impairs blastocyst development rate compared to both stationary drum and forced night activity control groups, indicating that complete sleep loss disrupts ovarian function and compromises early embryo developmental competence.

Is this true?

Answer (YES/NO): NO